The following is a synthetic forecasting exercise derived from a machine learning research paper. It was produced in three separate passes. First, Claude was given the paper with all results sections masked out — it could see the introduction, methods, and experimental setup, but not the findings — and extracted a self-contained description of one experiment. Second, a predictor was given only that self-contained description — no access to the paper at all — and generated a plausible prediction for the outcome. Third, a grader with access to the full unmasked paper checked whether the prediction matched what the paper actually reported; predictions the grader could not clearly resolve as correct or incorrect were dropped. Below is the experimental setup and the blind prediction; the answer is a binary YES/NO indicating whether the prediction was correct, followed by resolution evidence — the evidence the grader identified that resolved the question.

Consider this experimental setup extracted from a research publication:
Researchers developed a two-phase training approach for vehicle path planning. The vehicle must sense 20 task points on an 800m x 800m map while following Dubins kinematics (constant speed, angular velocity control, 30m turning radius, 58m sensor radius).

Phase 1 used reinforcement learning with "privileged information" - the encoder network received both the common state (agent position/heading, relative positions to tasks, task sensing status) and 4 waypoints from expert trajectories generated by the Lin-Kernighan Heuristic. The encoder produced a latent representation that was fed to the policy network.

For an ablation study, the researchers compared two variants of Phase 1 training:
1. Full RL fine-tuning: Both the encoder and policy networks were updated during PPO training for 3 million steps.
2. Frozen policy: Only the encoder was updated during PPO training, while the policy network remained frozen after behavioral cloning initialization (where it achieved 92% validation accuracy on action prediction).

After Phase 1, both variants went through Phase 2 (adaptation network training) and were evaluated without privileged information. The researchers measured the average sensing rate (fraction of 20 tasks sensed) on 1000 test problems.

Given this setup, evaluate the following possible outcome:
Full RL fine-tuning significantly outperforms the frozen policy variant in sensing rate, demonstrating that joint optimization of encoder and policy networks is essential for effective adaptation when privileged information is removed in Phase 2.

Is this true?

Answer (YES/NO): NO